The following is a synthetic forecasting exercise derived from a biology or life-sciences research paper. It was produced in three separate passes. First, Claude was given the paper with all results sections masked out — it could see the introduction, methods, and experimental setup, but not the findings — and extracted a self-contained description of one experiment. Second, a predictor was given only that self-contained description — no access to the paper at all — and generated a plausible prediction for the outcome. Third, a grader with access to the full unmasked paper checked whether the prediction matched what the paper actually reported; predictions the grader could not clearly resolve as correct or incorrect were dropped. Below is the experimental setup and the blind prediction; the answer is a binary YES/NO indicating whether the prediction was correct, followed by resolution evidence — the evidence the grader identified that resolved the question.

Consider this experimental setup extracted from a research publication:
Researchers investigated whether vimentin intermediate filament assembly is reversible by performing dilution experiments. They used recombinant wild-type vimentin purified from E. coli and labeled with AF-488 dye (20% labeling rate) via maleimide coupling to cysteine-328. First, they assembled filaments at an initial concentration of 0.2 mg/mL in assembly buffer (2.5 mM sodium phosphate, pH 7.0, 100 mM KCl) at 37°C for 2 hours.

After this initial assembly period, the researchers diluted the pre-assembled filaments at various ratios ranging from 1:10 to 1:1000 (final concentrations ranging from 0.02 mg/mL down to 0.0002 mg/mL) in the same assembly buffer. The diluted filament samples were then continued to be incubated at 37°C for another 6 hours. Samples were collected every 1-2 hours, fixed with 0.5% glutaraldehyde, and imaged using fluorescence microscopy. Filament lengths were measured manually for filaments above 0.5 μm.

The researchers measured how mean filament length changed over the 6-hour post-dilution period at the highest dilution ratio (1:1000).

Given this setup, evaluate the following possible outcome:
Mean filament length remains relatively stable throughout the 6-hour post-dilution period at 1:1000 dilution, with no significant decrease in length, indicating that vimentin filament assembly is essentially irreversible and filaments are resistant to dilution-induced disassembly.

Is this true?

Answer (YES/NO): NO